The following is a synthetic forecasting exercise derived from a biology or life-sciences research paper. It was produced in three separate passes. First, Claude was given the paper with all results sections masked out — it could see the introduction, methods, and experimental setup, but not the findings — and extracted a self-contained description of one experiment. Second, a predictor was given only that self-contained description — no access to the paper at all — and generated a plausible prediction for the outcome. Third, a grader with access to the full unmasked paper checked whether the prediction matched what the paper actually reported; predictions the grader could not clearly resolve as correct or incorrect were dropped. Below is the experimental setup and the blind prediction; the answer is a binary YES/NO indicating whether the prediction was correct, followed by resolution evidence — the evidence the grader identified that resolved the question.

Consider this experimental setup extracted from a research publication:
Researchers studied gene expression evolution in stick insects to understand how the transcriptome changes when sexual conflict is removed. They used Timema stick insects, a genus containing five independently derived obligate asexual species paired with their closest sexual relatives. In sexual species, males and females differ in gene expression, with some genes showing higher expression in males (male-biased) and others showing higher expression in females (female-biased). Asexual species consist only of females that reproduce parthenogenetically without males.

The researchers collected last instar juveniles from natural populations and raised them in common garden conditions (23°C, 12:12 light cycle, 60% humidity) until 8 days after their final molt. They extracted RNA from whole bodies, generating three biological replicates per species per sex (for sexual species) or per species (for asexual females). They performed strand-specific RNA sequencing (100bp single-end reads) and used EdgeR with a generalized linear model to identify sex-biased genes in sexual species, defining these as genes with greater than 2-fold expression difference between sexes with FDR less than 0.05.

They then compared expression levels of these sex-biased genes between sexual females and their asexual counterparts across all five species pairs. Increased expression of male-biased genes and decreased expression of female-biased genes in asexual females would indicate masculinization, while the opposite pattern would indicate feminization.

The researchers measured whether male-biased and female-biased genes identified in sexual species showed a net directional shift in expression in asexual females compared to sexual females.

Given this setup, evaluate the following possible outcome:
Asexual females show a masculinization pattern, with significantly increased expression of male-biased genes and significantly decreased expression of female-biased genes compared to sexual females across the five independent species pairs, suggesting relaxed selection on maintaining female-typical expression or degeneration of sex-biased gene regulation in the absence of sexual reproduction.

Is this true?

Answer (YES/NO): YES